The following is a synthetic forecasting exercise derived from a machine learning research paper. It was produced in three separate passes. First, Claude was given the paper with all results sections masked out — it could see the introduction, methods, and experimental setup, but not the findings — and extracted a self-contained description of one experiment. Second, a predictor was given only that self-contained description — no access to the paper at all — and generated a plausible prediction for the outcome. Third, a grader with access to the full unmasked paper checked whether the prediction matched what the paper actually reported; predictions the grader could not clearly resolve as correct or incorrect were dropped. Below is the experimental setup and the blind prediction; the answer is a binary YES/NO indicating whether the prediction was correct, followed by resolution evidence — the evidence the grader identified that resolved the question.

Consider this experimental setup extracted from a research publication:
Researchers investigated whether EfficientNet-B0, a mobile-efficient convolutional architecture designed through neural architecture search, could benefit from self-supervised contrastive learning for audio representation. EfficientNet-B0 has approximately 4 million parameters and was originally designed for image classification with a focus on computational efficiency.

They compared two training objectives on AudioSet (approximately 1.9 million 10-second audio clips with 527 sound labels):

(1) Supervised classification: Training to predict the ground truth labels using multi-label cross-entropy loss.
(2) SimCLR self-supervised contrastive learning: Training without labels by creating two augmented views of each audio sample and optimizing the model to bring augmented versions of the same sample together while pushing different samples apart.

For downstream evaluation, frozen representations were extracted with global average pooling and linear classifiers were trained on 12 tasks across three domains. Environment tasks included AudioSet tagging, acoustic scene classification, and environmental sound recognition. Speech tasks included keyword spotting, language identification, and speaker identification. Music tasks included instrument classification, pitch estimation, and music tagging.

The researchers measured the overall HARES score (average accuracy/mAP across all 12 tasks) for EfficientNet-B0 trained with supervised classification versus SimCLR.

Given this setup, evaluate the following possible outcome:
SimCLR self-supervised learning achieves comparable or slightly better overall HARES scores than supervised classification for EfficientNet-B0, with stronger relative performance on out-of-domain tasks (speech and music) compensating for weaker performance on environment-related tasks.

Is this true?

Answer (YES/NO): NO